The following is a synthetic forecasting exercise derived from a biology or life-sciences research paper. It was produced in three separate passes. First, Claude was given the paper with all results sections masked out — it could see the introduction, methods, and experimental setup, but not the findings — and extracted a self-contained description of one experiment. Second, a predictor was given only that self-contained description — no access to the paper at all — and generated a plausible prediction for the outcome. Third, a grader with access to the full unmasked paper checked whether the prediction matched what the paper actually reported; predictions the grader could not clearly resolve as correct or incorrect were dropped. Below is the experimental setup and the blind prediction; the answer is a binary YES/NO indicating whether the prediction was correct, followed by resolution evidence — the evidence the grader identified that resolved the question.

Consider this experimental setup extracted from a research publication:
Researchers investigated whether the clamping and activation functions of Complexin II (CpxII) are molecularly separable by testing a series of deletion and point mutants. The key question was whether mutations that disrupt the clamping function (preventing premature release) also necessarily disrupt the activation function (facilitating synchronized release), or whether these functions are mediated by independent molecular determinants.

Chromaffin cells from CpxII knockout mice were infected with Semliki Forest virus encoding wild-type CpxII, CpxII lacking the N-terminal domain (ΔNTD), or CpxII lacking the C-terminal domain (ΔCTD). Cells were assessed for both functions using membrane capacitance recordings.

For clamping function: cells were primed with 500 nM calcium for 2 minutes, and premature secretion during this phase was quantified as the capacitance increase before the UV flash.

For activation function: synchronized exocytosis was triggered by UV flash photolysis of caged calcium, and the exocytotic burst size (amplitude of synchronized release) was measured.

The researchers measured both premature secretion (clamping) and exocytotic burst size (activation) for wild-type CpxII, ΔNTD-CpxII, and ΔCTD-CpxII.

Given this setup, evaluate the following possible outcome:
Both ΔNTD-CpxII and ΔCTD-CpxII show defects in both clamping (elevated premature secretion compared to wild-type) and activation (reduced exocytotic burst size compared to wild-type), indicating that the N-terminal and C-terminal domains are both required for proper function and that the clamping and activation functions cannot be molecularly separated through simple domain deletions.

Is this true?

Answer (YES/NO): NO